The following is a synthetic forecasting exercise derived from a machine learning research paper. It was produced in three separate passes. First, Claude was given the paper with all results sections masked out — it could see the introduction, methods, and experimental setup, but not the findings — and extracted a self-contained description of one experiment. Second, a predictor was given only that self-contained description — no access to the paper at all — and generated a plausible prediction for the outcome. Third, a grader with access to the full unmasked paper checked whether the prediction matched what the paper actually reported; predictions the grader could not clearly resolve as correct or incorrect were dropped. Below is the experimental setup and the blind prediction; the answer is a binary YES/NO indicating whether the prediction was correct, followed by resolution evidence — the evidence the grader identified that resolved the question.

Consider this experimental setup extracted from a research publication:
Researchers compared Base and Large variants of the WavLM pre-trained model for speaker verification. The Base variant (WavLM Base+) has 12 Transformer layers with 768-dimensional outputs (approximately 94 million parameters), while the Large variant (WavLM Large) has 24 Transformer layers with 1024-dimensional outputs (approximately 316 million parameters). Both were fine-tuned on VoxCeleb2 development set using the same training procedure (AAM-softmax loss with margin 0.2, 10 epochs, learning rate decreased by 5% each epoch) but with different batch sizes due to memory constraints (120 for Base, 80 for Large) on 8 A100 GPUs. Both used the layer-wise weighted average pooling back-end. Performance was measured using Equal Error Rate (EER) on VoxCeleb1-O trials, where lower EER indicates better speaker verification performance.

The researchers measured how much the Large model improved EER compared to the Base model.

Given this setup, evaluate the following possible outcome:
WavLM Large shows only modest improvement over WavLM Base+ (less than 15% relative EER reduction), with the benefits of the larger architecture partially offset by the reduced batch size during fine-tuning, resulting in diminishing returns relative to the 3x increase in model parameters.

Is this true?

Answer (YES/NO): NO